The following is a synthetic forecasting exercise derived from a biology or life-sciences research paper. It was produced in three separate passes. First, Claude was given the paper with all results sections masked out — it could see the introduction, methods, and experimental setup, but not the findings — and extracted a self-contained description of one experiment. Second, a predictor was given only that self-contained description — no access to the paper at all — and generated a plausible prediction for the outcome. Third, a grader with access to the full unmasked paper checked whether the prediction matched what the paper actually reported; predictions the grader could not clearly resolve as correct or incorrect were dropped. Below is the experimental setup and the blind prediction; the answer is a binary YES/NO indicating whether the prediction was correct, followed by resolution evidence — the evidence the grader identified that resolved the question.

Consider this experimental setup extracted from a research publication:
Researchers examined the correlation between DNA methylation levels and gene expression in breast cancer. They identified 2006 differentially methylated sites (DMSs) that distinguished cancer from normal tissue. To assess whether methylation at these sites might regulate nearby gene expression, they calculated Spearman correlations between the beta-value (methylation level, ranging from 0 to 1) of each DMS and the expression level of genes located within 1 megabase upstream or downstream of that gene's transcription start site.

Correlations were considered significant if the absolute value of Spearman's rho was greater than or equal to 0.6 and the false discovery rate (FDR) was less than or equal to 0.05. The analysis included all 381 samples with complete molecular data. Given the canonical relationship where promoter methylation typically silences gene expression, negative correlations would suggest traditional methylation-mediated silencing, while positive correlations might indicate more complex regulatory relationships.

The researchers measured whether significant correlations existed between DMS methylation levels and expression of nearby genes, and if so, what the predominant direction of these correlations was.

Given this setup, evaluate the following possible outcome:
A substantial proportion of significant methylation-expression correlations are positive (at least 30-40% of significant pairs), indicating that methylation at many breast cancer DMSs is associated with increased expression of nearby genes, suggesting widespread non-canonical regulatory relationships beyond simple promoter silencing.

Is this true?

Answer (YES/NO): NO